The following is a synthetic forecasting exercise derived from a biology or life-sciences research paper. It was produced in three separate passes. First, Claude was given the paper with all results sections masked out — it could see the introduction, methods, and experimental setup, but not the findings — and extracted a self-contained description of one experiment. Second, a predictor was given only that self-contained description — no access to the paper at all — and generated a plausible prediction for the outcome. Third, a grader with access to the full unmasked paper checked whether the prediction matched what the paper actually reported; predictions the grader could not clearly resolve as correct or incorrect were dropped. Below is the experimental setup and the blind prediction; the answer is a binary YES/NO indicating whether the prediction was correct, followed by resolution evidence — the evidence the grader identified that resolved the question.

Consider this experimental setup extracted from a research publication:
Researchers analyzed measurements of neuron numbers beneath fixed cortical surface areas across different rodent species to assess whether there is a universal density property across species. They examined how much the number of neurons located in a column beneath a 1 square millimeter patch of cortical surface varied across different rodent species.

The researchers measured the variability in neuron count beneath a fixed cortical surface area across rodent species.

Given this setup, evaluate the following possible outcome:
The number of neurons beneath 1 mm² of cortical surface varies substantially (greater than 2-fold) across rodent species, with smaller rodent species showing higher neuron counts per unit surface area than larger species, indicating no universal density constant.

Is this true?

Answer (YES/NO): NO